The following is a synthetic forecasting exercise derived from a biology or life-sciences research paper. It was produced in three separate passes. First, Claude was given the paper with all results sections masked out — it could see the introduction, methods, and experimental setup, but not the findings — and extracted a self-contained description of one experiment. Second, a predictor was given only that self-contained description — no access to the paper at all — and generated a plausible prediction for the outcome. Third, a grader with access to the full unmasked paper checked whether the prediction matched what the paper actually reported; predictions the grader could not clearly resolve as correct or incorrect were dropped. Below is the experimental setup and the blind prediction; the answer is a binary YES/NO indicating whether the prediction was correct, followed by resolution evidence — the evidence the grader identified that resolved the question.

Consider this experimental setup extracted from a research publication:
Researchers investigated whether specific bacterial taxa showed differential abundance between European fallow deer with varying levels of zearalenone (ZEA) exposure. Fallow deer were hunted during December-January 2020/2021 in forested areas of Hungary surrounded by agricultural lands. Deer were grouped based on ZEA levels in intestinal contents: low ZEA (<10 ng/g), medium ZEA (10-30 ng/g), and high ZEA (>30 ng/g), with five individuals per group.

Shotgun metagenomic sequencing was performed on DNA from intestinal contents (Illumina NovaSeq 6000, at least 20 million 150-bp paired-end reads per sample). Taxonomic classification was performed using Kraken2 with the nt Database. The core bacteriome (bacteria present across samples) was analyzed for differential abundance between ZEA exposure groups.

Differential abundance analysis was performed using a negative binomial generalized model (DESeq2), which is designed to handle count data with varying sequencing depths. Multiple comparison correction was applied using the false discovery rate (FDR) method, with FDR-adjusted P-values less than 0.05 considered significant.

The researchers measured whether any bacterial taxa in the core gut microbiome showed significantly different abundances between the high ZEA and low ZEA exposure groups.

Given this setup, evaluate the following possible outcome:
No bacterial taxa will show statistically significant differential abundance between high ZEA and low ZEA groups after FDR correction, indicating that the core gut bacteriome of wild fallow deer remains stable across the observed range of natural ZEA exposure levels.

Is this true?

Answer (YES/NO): NO